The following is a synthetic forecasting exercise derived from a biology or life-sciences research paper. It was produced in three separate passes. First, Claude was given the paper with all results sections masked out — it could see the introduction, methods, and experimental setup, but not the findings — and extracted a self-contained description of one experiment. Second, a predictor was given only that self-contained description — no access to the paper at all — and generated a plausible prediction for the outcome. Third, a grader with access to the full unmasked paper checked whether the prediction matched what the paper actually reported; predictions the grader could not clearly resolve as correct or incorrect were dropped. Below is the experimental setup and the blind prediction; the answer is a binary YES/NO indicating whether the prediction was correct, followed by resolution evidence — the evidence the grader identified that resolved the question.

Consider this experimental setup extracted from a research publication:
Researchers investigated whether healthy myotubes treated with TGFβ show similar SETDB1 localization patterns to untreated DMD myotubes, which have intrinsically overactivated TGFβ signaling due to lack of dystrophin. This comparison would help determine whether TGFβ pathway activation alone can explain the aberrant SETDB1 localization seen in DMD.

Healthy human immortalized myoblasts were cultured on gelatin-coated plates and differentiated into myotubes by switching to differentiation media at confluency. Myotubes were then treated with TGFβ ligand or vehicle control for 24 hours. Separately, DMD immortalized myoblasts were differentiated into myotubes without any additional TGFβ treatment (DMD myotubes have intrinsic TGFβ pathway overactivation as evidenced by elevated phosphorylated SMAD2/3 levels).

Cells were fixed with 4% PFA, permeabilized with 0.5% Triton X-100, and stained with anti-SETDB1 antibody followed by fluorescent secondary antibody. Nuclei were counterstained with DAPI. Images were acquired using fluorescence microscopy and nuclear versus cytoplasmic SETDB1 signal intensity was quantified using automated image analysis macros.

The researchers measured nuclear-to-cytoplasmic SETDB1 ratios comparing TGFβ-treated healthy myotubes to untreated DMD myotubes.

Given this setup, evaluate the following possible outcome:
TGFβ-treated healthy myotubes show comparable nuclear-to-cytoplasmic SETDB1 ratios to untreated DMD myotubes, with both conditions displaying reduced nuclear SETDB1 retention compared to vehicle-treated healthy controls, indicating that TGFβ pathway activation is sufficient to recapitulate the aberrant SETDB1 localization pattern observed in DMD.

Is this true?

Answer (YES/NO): NO